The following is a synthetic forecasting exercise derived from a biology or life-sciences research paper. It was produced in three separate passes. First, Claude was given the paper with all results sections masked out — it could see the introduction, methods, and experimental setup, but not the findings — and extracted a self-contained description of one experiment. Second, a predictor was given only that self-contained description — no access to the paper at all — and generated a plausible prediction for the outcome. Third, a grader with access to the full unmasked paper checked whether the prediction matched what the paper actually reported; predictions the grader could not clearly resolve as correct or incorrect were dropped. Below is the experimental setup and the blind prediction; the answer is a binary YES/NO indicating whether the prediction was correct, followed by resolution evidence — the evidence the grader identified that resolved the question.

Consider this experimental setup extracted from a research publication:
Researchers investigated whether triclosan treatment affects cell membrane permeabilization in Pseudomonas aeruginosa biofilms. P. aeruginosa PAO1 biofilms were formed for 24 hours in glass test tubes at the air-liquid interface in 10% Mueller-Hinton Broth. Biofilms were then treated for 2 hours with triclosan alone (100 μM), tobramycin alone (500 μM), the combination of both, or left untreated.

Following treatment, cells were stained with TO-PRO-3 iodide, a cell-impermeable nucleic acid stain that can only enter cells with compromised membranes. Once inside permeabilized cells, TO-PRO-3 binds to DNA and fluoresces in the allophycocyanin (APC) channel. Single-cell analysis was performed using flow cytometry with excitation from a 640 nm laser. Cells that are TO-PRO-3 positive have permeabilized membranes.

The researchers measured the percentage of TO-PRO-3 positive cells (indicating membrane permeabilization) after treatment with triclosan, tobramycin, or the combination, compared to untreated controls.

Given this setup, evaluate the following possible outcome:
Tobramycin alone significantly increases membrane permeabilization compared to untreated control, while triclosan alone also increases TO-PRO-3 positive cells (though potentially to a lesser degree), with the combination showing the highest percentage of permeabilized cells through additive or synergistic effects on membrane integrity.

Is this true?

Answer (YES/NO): NO